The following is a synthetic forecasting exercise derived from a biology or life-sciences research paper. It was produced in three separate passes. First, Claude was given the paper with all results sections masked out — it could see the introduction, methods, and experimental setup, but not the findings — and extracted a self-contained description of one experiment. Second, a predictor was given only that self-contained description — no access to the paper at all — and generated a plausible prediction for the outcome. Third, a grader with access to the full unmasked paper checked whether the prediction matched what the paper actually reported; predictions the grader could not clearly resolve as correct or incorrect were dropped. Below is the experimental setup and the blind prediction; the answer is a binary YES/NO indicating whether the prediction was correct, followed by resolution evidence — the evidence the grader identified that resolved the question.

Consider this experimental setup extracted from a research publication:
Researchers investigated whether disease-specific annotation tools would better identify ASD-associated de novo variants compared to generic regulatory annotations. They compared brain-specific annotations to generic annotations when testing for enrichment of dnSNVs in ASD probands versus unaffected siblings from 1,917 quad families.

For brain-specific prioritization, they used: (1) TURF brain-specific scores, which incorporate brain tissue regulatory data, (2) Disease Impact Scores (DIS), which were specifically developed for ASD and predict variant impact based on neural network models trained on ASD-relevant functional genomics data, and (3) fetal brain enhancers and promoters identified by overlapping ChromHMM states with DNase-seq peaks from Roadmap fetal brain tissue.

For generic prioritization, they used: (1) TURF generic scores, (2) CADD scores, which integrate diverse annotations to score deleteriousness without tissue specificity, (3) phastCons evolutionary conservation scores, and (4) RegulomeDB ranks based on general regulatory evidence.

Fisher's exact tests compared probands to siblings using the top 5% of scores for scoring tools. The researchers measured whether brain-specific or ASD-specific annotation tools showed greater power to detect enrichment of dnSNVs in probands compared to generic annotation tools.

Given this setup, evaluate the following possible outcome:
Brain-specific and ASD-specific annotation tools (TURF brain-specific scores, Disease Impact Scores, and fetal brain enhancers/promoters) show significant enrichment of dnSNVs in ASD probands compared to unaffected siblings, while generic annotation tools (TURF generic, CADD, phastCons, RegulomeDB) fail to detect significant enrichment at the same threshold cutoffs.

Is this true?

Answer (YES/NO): NO